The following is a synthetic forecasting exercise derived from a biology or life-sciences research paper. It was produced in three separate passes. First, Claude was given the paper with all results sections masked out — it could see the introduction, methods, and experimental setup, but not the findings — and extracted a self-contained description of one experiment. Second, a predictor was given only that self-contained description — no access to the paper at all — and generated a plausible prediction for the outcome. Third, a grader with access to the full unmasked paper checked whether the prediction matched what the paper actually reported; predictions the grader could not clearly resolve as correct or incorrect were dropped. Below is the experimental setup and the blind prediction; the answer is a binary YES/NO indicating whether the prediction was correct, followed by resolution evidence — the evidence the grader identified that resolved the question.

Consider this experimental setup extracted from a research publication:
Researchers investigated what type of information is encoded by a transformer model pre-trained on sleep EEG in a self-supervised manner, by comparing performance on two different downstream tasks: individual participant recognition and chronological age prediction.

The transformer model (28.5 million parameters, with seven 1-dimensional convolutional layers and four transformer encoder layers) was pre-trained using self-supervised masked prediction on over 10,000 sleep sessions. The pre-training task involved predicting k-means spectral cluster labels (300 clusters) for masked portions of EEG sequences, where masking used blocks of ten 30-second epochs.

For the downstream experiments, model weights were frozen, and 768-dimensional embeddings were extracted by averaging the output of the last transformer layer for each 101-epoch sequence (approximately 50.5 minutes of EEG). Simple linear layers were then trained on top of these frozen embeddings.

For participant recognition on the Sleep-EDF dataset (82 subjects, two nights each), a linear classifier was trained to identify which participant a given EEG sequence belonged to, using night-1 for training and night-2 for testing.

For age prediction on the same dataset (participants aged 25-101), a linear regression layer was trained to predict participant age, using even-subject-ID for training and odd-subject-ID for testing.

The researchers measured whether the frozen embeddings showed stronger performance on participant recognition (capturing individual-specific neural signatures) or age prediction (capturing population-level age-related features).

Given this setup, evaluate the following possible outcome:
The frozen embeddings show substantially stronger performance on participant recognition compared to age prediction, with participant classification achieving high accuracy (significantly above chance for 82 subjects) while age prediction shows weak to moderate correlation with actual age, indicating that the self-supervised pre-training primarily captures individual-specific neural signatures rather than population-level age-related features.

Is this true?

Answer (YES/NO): NO